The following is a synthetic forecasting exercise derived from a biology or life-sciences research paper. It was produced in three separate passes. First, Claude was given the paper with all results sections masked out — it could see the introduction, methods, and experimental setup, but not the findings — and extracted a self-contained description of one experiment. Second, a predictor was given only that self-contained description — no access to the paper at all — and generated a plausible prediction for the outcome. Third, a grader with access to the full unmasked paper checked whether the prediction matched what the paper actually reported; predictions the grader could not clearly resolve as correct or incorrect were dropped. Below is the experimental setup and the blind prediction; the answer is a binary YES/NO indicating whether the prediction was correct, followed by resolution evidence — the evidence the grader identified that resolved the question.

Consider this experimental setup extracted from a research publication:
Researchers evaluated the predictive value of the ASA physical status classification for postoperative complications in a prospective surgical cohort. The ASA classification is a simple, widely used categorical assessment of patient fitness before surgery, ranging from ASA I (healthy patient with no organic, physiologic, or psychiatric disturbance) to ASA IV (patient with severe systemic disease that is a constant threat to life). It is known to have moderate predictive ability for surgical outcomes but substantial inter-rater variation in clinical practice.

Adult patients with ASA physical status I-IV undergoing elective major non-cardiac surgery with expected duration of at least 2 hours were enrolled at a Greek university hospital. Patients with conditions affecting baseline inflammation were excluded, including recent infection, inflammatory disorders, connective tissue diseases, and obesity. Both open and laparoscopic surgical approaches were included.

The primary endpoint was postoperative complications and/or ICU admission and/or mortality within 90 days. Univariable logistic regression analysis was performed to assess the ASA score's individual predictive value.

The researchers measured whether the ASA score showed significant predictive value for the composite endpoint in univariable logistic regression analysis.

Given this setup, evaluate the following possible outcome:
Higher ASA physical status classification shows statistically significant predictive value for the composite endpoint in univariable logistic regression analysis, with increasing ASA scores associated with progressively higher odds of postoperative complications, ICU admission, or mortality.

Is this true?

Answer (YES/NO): NO